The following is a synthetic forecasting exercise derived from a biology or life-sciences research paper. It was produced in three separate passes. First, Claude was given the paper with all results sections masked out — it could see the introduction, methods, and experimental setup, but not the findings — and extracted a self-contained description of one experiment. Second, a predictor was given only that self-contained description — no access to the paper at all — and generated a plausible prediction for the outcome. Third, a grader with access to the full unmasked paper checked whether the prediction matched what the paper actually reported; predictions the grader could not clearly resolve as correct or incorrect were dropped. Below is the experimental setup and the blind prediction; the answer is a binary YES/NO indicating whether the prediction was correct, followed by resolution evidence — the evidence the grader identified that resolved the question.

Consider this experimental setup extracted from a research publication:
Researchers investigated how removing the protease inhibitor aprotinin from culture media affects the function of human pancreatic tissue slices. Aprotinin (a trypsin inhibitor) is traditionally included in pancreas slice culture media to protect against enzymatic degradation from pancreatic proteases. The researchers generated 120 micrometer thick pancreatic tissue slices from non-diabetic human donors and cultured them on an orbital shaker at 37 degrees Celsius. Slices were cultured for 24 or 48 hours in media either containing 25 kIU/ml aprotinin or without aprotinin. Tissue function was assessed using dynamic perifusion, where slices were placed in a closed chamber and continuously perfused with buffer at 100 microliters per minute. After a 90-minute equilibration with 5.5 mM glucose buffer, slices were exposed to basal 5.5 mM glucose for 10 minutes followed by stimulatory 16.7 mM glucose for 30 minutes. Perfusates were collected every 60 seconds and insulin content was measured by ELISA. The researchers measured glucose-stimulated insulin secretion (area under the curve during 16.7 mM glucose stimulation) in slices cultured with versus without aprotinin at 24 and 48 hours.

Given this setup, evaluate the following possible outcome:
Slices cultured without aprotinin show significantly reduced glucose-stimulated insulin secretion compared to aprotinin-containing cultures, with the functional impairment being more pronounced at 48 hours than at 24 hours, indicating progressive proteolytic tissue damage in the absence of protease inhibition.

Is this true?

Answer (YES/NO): NO